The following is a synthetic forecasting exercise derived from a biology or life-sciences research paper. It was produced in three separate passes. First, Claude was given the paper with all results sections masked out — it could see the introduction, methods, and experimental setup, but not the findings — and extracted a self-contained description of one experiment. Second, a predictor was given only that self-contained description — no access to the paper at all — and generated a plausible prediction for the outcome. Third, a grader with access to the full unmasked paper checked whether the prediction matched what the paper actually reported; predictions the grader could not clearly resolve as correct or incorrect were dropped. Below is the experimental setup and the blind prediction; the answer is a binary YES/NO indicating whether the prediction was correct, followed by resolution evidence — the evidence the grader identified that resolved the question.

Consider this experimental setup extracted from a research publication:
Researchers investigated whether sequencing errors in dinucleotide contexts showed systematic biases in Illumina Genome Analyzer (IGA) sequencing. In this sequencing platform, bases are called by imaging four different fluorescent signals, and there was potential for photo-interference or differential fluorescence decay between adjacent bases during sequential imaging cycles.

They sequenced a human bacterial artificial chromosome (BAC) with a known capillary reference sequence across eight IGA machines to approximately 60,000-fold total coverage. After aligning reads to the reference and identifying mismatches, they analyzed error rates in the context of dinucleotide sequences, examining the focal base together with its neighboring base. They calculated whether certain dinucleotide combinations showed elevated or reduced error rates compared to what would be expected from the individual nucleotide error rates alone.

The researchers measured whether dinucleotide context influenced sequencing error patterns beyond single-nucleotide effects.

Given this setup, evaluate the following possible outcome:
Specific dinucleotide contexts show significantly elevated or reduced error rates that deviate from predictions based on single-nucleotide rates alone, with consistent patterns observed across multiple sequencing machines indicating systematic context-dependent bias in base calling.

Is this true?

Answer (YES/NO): YES